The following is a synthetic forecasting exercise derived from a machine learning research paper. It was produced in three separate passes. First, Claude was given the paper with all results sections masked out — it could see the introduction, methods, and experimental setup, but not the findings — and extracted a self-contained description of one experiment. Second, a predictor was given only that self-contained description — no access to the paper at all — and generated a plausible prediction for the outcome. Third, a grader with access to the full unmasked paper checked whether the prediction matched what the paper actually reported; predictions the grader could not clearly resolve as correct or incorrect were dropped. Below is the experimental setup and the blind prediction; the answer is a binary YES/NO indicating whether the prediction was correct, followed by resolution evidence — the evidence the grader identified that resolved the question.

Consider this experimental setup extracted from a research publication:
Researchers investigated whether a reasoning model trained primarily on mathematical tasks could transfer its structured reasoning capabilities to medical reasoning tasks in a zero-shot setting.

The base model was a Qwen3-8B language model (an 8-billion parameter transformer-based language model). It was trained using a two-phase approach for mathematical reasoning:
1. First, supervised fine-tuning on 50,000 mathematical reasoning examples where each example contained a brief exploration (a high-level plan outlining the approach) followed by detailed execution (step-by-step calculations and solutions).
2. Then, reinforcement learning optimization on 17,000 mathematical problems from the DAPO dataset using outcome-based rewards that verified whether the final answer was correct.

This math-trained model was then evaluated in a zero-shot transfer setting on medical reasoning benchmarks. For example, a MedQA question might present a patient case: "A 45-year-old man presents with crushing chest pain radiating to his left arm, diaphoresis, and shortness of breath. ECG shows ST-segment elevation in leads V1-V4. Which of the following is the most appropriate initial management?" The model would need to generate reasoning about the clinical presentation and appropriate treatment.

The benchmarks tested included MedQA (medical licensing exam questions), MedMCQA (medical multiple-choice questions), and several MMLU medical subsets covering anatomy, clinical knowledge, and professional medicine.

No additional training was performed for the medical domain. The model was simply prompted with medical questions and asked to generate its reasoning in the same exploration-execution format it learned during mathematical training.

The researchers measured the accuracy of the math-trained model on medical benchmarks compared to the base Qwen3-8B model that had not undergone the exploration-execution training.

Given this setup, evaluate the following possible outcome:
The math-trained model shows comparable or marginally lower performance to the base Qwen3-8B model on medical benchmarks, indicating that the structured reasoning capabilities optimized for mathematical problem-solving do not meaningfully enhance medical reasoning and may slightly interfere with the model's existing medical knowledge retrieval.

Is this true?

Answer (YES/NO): NO